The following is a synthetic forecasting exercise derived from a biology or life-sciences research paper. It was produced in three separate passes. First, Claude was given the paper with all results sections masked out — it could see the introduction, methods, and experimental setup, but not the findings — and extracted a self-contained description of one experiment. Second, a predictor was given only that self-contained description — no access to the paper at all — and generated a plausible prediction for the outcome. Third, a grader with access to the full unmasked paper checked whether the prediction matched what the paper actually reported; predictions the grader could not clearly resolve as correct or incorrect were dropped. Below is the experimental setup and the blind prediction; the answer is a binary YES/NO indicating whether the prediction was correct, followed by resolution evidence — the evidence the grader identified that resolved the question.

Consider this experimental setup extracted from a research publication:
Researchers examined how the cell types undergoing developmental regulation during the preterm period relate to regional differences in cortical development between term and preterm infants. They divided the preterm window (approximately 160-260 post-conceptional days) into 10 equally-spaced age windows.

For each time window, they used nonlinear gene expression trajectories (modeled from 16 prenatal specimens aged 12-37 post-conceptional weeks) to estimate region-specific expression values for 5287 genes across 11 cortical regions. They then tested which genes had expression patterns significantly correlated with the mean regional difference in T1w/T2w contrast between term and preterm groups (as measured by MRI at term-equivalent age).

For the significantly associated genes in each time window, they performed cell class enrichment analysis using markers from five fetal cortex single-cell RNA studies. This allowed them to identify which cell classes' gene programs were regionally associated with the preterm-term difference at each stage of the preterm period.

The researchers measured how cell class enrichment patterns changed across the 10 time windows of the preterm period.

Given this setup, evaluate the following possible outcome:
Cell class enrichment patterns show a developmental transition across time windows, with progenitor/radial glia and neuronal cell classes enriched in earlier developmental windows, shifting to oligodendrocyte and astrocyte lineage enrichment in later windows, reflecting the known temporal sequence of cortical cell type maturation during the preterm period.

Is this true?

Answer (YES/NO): NO